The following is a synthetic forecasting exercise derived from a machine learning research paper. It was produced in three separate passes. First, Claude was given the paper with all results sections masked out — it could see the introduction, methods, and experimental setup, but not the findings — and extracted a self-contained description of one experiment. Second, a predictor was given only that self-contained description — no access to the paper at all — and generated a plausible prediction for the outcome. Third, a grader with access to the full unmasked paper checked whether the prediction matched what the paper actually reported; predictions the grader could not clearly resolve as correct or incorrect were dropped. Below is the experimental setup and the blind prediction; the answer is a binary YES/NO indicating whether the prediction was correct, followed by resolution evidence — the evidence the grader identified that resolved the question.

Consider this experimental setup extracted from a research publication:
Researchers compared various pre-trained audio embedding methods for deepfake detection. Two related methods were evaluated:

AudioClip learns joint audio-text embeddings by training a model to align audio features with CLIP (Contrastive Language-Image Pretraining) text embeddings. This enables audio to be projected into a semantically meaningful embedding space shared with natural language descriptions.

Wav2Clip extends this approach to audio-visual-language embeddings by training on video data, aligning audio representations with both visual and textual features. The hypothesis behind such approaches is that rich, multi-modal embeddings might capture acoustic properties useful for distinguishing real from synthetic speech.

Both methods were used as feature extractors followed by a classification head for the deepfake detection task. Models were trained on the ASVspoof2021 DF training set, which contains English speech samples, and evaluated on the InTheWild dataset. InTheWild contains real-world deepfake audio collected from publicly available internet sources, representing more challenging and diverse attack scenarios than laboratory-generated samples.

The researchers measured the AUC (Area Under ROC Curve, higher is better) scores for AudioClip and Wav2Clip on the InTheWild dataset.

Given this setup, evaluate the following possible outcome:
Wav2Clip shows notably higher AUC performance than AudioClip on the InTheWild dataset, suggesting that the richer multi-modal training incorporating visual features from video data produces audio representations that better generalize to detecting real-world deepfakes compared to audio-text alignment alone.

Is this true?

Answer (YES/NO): NO